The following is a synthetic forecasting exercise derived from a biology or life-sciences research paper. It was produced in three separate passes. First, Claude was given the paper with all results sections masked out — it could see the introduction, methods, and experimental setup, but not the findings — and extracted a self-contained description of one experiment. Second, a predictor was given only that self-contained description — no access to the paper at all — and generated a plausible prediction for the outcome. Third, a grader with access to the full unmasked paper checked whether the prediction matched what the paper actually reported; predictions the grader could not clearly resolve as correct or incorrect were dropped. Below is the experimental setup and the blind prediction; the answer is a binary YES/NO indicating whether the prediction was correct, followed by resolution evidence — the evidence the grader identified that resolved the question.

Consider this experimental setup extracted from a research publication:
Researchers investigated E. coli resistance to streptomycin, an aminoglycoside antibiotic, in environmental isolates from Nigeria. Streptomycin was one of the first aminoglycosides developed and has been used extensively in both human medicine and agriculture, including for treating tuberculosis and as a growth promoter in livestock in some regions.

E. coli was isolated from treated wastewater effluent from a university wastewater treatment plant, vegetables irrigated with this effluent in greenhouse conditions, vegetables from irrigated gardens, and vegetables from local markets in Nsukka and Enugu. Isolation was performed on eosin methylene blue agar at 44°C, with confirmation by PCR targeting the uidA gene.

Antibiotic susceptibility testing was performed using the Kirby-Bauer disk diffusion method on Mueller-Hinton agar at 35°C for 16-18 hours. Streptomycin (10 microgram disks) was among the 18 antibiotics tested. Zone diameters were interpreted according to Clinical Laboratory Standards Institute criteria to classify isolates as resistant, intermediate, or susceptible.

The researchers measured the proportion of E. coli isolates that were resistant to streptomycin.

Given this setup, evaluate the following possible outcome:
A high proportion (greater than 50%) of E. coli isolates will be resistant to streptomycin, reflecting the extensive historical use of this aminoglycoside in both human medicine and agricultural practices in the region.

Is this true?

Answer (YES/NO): NO